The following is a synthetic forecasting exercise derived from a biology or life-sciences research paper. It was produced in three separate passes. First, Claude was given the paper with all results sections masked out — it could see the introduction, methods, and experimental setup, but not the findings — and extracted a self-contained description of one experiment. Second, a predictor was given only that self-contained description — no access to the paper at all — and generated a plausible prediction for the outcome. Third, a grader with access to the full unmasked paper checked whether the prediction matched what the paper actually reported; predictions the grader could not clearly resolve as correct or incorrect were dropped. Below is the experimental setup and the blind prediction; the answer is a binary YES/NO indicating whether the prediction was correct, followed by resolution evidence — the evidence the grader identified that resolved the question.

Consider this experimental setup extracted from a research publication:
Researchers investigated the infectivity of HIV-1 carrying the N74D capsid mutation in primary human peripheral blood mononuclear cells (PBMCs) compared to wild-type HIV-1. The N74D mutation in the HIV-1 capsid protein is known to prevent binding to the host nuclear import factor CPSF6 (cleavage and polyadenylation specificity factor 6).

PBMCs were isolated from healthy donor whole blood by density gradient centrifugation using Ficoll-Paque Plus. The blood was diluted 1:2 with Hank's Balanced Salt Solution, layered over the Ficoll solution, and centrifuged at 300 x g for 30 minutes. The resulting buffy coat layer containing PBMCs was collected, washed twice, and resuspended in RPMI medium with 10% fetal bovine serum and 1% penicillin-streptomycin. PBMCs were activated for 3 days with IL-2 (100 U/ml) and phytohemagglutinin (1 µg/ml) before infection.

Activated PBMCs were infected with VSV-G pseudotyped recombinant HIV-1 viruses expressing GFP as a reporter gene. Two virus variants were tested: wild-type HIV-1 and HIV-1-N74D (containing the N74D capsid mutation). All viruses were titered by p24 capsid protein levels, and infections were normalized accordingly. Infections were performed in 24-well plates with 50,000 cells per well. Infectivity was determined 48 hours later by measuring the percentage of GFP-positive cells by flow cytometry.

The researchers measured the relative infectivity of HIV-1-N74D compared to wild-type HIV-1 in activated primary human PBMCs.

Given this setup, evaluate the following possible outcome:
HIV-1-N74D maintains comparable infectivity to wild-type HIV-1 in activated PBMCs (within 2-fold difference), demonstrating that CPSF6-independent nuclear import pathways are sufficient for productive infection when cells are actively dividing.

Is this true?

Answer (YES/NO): NO